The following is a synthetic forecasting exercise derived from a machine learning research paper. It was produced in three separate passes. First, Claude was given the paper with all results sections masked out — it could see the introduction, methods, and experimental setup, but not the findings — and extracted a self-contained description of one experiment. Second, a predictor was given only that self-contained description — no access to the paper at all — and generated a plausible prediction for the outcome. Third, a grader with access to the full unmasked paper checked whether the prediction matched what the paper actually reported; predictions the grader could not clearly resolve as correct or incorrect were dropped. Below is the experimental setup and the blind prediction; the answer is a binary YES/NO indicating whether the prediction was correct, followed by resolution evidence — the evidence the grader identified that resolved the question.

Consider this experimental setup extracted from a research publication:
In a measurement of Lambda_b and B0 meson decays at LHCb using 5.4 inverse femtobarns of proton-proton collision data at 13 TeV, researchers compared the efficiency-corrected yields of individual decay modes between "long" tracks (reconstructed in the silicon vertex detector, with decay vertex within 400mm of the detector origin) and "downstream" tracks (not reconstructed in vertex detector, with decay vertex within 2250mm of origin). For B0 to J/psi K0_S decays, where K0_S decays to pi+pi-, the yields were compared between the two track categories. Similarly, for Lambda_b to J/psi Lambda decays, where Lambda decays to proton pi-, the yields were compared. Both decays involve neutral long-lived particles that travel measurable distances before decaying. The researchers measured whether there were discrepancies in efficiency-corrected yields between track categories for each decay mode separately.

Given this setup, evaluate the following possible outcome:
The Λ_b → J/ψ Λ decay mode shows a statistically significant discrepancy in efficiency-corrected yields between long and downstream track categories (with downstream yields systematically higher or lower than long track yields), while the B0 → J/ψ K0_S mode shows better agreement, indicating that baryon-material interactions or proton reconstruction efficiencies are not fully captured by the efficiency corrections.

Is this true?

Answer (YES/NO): NO